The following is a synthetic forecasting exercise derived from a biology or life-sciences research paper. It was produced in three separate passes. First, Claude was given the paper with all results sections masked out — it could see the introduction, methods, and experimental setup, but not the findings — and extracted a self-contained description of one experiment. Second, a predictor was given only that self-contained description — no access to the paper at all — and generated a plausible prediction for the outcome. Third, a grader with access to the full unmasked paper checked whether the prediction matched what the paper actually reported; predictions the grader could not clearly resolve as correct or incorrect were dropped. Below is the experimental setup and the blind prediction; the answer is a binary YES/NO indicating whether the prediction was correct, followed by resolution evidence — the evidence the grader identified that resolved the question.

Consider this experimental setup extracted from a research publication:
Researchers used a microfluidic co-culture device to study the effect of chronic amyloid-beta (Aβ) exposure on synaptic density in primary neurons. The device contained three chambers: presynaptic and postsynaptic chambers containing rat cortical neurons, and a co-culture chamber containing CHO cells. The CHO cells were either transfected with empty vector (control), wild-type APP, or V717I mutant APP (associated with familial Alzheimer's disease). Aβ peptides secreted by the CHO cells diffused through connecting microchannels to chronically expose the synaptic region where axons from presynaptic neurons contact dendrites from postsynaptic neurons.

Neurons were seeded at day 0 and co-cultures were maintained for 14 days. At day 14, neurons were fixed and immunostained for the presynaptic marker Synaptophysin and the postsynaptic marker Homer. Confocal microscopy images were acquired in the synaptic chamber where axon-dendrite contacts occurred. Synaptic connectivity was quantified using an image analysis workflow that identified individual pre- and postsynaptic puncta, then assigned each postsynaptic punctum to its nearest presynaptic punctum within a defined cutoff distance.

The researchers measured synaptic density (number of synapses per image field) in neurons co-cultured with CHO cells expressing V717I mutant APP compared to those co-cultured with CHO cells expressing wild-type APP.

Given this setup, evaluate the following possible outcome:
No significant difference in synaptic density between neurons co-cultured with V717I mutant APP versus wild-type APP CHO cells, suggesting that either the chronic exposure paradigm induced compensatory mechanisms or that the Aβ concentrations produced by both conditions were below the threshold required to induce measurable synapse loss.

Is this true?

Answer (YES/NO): NO